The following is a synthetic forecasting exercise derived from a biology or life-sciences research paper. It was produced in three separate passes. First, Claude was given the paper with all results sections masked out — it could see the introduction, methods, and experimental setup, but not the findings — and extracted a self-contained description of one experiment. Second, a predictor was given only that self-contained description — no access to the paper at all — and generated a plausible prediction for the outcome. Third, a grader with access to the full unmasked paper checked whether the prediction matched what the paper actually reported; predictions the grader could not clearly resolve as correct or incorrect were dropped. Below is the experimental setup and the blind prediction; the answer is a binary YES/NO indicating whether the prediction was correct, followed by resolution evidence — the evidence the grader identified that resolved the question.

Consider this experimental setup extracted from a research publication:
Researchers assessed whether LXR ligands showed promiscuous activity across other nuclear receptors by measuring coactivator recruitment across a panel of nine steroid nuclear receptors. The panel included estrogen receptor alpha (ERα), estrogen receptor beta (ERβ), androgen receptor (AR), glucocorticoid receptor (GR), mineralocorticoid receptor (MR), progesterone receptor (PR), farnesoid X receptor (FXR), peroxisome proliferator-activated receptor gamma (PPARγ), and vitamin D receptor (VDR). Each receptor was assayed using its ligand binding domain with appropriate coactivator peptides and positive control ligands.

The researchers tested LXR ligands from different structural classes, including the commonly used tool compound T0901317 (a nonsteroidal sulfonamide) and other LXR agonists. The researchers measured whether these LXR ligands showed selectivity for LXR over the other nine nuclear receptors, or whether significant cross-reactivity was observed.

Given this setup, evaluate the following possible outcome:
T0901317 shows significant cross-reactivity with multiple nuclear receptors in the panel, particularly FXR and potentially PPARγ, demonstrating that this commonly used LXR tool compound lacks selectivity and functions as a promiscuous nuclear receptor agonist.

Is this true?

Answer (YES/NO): NO